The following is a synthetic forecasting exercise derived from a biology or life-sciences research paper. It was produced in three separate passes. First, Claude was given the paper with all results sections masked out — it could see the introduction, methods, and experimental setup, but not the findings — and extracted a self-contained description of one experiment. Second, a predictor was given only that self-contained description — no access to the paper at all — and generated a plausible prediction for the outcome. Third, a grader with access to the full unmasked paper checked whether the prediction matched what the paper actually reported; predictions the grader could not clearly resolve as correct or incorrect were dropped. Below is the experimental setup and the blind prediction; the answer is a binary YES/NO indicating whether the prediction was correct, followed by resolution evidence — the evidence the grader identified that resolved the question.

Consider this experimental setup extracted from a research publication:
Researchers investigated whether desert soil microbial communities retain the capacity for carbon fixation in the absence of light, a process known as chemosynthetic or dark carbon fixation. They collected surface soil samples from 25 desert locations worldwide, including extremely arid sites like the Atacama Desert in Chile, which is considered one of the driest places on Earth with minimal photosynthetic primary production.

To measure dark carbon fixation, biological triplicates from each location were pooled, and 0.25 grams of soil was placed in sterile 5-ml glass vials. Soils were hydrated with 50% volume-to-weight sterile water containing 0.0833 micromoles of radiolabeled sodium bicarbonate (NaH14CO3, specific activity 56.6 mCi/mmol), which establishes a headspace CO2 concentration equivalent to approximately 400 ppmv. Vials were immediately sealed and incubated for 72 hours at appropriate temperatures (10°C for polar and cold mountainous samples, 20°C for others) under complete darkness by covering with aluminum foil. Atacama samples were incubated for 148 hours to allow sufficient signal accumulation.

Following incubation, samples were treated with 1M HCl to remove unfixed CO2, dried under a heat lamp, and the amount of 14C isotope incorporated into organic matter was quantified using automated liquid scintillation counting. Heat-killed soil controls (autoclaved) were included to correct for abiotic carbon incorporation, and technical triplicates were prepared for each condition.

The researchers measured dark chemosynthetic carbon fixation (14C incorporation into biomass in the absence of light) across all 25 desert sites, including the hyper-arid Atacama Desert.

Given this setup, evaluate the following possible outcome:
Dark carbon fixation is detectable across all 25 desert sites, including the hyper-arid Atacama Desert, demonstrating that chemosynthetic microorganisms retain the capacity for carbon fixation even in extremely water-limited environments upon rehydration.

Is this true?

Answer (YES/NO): YES